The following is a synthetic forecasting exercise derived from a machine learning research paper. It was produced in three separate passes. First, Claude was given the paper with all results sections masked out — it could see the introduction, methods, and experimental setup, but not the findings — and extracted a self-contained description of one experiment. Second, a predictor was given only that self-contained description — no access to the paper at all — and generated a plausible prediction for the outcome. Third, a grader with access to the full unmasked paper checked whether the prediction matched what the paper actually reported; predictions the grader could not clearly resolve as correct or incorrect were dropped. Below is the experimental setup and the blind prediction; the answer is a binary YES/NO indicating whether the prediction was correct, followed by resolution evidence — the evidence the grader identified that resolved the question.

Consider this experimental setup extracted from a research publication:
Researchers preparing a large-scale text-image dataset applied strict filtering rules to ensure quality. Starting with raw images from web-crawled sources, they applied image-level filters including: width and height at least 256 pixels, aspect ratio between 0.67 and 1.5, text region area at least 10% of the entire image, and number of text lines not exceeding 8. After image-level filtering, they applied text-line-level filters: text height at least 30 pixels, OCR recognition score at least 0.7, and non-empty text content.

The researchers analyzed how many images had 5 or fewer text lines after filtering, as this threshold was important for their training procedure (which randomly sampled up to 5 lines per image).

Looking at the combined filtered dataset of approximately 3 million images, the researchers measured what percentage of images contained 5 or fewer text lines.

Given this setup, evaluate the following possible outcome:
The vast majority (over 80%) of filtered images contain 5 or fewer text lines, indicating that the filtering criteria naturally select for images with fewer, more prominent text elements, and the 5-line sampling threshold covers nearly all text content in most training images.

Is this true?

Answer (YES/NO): YES